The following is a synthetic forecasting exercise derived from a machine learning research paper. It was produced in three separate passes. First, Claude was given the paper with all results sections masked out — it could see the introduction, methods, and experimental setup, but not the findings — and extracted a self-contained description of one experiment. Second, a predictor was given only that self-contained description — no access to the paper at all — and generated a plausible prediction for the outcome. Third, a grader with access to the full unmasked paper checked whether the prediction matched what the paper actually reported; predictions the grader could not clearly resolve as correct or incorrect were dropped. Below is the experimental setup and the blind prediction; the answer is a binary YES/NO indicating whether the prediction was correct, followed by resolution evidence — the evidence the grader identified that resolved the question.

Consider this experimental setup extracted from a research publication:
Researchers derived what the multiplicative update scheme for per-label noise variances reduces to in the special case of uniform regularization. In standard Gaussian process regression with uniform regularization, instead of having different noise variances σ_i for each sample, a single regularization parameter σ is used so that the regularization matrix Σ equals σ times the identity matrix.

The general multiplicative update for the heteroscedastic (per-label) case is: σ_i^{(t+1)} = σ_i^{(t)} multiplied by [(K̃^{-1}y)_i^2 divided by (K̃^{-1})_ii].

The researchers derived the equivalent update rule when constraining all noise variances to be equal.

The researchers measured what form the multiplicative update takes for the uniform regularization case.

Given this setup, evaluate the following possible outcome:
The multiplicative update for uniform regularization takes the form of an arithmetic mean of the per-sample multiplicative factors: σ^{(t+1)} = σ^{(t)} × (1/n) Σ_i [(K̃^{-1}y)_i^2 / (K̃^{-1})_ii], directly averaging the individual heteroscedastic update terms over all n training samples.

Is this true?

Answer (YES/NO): NO